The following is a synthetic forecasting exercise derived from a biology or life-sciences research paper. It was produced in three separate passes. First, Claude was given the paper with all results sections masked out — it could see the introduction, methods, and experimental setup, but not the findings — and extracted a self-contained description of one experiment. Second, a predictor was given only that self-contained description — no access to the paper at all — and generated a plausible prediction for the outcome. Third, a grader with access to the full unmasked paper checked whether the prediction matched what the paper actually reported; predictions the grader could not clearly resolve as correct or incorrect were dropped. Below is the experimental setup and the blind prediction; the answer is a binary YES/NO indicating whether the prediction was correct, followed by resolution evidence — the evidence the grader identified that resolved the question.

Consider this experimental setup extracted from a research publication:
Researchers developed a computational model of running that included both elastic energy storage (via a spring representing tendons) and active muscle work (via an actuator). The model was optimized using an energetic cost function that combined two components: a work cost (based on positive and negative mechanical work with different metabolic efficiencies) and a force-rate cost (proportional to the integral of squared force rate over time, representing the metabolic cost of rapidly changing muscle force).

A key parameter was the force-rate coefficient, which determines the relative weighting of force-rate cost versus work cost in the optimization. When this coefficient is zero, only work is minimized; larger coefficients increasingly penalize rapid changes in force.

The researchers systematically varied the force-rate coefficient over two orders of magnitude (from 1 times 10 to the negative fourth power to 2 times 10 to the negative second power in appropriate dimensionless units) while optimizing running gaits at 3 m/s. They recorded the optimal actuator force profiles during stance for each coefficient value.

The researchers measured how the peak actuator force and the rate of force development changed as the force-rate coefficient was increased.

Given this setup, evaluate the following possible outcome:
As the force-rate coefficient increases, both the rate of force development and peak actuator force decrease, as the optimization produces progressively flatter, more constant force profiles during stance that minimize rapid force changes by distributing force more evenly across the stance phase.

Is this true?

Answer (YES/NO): YES